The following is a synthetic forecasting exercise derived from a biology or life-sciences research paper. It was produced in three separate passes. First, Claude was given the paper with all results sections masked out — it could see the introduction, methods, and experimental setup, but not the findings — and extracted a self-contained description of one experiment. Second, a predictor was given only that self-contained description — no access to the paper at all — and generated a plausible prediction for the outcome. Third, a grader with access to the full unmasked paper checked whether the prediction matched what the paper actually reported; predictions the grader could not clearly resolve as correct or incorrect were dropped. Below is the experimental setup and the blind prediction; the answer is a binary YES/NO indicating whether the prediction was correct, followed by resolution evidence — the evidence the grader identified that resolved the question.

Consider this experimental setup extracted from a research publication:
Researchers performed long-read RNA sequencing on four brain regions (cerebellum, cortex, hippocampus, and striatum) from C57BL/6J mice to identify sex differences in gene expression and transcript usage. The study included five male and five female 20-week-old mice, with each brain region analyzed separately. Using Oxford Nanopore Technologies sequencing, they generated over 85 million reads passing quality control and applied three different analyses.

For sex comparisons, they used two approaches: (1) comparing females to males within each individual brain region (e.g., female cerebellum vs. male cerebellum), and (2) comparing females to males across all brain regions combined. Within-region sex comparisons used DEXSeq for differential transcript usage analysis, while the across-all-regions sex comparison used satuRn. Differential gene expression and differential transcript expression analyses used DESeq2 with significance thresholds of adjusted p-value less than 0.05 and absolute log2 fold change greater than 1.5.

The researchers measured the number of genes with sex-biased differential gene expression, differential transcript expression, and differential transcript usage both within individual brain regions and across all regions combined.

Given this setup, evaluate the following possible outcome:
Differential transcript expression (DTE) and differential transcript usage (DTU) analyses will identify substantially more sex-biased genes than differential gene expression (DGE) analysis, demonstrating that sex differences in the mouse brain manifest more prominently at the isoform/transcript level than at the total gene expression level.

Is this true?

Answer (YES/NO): NO